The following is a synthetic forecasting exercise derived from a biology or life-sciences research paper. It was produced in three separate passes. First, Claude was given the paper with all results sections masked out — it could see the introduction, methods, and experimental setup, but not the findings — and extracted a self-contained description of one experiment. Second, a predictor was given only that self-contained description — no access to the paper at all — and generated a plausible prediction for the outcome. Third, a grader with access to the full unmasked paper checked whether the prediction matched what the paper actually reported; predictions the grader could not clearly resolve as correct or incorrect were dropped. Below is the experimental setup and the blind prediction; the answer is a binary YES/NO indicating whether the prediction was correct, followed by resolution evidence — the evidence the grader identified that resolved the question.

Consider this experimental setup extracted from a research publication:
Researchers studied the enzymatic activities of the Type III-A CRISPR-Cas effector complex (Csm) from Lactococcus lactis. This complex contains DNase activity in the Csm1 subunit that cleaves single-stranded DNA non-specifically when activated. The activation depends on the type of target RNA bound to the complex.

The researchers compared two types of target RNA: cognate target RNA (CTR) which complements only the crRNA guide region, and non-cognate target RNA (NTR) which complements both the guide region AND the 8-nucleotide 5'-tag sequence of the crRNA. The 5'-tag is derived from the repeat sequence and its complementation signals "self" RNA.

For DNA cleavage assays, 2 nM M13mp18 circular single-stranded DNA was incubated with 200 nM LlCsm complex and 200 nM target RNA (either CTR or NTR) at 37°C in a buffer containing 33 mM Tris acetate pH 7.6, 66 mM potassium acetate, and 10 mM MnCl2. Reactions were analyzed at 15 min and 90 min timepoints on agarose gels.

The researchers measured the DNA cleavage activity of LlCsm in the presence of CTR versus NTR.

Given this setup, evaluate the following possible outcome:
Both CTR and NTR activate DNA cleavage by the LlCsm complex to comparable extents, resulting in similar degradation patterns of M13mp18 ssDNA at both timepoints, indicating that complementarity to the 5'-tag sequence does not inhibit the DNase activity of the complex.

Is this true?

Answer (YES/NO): NO